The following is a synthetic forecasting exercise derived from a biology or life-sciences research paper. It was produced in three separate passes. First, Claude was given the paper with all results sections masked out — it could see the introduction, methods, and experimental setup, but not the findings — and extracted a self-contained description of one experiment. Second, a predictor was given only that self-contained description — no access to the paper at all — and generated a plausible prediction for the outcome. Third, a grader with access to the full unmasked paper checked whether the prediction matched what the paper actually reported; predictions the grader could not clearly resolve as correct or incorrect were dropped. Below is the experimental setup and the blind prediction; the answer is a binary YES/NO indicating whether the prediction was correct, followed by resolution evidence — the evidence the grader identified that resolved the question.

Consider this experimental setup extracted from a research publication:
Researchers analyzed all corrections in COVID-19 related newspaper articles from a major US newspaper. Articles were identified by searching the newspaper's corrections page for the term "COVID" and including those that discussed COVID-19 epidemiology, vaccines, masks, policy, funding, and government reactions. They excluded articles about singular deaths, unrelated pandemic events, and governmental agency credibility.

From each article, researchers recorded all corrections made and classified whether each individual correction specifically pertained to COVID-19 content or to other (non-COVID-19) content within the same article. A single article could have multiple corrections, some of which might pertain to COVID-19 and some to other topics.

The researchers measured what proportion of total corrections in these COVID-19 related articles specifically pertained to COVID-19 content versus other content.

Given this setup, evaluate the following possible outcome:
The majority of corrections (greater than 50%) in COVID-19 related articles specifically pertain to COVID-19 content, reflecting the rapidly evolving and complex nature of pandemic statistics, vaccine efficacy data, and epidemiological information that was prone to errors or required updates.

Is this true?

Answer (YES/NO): NO